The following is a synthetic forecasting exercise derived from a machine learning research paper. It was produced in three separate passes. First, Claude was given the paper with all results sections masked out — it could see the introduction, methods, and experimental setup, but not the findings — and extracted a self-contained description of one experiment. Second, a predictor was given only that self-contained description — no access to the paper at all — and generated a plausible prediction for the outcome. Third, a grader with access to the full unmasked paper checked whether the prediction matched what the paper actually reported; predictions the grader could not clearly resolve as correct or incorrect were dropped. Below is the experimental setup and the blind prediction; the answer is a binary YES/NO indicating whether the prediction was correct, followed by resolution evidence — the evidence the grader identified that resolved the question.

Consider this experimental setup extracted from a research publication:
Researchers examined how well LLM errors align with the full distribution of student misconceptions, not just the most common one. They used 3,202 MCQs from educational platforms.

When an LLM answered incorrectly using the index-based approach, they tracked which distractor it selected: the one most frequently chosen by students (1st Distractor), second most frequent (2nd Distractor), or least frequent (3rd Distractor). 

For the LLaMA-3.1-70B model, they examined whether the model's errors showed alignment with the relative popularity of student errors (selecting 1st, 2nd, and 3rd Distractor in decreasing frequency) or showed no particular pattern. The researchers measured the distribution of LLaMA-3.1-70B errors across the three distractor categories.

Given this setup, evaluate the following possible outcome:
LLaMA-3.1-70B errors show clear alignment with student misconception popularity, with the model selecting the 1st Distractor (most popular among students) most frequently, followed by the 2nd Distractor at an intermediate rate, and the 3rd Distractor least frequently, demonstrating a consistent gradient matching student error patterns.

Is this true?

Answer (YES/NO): YES